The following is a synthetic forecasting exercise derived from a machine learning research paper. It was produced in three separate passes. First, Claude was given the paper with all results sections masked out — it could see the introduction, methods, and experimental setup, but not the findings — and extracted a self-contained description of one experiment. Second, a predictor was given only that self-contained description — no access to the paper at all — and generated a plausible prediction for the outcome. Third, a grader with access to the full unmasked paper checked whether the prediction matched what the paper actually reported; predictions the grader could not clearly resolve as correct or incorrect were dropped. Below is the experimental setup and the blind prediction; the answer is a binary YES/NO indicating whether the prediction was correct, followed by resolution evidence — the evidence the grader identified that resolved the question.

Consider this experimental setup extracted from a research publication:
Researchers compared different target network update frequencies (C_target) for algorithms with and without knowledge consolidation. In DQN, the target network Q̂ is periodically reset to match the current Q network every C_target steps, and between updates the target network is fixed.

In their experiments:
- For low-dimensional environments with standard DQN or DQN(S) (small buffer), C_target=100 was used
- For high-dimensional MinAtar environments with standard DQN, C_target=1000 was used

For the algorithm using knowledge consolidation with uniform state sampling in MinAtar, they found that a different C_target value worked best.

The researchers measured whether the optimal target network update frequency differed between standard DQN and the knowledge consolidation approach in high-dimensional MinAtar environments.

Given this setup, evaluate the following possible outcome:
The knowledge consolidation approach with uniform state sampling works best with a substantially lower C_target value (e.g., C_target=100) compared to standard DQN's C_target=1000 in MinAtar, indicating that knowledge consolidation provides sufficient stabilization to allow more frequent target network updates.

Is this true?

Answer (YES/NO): NO